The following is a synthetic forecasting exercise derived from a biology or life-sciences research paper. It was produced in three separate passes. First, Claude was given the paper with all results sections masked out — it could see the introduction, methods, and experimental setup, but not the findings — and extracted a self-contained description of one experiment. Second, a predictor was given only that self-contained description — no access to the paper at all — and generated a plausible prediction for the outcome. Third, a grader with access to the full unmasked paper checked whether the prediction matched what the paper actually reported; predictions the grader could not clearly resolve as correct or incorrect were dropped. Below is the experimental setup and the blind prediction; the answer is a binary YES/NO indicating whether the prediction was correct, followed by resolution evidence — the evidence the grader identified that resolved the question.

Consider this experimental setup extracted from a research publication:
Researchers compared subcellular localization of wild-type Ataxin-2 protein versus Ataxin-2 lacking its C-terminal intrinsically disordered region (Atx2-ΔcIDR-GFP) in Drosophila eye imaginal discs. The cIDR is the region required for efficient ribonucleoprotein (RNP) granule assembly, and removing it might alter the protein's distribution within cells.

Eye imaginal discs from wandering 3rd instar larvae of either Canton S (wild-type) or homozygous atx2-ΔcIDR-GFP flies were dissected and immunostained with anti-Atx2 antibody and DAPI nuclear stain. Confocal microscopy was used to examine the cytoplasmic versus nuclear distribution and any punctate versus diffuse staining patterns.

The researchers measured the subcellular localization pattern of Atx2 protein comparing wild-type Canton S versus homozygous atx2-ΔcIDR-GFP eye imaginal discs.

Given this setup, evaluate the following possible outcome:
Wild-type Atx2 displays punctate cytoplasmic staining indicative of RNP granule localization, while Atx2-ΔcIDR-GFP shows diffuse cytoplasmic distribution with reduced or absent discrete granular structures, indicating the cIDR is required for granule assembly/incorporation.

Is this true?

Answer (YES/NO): NO